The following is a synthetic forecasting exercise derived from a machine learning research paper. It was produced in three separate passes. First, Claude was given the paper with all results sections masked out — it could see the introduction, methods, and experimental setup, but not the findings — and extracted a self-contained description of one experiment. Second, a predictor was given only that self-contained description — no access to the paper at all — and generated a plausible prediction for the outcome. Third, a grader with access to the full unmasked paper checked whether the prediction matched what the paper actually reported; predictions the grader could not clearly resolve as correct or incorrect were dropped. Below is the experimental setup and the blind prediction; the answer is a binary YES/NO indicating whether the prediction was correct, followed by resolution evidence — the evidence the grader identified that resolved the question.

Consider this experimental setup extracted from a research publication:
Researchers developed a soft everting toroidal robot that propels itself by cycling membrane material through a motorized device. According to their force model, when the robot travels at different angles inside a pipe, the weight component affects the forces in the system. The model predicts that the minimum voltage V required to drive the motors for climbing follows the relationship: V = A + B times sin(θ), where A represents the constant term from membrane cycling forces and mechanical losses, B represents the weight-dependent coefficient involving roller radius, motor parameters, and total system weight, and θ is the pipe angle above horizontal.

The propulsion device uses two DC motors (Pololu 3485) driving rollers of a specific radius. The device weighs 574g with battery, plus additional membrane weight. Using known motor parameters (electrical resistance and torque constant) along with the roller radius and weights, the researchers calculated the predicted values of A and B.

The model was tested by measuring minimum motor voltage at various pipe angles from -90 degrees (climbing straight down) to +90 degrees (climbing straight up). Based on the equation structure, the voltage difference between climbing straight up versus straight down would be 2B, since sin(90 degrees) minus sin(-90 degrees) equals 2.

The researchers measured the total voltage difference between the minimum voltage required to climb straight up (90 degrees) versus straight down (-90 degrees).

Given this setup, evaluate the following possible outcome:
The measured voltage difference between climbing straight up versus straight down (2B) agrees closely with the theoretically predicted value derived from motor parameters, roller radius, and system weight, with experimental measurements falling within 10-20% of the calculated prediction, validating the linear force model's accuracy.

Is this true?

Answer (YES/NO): NO